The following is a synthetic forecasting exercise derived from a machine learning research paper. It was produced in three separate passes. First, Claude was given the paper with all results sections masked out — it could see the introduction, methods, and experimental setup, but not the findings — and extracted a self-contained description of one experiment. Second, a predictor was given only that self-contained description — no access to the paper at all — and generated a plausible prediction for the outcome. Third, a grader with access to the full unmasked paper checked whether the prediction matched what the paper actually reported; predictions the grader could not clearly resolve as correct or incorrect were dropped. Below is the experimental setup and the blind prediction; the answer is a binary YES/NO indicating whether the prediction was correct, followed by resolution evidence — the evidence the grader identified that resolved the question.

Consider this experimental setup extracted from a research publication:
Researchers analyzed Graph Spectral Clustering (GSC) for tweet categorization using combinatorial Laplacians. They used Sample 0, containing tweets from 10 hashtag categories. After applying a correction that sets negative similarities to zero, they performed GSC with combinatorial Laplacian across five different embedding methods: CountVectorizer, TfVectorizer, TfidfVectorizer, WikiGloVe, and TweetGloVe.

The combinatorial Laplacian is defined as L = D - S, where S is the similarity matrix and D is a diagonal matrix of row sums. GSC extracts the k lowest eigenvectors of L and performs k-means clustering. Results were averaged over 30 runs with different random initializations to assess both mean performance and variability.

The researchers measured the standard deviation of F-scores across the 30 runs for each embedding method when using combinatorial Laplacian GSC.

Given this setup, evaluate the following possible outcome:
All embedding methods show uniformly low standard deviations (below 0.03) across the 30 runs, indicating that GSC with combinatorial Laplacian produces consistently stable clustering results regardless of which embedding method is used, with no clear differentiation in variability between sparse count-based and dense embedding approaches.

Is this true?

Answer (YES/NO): YES